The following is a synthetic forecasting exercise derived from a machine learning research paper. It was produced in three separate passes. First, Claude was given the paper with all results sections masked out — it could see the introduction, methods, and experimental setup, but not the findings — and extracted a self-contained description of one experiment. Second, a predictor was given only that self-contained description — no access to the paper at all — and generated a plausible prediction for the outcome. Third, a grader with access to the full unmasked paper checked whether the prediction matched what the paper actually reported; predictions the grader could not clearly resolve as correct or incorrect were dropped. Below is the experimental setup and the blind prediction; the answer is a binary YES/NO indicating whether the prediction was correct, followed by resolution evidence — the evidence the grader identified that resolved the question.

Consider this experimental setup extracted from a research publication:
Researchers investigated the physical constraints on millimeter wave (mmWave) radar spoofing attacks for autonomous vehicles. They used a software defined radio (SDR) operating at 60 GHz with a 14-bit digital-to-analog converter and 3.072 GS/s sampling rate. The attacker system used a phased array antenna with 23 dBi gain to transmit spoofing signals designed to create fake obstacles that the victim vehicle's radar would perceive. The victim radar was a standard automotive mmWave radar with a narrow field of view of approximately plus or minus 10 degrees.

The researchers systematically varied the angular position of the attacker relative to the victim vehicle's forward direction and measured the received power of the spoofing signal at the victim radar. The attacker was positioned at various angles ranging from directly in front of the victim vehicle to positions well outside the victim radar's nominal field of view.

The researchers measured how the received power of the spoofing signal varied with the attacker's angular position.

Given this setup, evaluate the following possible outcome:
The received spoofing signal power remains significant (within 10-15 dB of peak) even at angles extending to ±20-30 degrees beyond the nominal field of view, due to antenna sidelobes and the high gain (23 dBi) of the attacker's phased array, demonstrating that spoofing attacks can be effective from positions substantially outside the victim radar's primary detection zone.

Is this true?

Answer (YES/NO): NO